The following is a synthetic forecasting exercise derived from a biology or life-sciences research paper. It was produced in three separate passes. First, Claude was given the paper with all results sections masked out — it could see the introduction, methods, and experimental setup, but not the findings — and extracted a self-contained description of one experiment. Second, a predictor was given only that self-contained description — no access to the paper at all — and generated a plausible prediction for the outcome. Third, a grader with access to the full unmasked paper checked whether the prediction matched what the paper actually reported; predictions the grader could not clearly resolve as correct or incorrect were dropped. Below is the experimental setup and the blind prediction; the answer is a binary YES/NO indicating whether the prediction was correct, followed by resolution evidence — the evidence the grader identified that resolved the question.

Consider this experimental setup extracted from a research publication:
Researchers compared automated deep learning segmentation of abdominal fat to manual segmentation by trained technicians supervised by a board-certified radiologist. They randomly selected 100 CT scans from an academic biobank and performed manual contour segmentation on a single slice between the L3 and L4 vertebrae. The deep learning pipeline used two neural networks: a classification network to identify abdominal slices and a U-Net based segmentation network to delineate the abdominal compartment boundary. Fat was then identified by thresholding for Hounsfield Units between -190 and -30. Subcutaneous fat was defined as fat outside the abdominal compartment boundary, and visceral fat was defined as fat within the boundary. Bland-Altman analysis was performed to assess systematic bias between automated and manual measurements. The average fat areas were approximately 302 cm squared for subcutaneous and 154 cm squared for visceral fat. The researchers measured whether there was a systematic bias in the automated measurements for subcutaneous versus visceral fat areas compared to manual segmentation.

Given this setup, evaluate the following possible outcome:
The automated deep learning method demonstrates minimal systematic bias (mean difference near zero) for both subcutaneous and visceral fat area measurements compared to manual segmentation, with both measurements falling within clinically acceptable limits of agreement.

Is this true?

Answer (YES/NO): NO